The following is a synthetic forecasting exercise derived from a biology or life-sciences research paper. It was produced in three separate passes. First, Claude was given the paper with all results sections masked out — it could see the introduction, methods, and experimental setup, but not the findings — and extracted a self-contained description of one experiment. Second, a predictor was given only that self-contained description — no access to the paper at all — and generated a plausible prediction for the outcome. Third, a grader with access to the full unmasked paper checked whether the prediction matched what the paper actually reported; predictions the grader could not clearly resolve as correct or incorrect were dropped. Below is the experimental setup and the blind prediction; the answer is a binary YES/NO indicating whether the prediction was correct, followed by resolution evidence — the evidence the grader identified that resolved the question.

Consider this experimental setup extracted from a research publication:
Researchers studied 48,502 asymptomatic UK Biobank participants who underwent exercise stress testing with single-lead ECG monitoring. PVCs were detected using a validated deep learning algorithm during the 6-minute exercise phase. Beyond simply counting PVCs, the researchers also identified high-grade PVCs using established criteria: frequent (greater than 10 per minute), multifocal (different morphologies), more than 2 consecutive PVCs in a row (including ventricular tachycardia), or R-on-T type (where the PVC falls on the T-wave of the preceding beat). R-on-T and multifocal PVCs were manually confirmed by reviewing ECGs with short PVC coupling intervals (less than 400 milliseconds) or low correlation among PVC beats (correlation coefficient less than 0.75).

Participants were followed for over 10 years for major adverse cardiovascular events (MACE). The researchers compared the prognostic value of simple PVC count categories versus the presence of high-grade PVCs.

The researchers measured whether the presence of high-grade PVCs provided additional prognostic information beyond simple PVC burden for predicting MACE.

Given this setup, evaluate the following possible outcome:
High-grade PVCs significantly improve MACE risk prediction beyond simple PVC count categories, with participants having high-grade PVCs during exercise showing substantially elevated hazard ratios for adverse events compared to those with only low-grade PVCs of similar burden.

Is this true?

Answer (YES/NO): NO